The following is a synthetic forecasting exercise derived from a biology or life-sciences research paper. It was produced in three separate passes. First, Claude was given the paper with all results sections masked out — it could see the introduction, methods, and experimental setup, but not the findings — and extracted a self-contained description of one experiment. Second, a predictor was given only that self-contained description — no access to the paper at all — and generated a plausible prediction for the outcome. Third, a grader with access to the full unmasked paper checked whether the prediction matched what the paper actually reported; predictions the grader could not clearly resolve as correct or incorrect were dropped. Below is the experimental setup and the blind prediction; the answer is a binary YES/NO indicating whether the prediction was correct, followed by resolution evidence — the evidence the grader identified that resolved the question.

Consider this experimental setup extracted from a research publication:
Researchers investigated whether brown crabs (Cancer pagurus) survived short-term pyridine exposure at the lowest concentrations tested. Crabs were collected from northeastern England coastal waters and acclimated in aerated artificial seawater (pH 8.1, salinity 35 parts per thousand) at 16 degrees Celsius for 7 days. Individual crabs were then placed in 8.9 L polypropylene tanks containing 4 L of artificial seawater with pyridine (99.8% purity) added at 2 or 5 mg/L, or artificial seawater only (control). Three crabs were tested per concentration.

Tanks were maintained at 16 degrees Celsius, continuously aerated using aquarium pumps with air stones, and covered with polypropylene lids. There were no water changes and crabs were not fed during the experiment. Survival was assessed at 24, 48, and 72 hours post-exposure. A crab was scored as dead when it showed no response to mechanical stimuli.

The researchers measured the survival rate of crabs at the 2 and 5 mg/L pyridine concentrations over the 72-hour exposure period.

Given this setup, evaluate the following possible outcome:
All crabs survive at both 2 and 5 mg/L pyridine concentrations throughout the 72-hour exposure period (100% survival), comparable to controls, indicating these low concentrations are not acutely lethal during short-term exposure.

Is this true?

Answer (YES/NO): NO